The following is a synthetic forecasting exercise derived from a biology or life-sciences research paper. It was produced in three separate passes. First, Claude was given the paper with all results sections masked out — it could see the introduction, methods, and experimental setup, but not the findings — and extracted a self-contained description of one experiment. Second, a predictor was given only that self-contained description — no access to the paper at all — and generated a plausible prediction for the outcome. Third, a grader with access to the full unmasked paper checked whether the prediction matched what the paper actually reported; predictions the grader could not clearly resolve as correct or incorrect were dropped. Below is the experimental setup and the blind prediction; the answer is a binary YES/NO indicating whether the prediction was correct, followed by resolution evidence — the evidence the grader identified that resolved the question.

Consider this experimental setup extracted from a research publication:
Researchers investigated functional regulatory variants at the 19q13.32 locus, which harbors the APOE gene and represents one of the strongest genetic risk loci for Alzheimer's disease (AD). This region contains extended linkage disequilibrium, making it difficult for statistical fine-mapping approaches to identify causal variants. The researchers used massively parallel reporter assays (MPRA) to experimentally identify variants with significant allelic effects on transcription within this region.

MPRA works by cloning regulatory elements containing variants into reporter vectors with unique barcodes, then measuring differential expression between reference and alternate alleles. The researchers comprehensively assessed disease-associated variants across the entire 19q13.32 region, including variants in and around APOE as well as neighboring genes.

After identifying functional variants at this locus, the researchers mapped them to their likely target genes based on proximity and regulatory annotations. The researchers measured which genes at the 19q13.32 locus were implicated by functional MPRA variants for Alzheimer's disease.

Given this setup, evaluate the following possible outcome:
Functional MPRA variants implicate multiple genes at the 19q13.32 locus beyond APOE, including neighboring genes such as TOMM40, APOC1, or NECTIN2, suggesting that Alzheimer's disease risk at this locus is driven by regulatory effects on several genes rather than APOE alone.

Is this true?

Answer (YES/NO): YES